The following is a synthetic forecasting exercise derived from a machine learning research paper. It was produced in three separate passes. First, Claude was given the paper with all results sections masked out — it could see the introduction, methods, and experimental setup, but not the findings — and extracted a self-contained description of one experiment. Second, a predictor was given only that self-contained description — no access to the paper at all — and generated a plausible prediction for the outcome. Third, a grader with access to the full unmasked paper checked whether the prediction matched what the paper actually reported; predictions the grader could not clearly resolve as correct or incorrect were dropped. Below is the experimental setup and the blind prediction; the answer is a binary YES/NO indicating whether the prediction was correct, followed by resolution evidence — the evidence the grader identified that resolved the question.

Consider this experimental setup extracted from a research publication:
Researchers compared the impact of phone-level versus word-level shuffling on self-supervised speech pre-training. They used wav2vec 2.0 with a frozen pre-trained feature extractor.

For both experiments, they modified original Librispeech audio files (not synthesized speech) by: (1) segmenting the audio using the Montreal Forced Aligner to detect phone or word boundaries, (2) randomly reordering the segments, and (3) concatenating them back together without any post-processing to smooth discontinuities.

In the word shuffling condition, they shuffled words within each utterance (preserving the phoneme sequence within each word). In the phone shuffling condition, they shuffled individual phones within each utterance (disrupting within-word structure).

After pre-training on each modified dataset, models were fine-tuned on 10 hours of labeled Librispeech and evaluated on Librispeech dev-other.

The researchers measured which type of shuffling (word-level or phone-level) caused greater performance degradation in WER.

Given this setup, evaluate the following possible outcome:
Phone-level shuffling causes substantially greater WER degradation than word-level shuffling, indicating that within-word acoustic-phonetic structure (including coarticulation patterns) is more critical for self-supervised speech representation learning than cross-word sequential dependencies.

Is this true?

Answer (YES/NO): YES